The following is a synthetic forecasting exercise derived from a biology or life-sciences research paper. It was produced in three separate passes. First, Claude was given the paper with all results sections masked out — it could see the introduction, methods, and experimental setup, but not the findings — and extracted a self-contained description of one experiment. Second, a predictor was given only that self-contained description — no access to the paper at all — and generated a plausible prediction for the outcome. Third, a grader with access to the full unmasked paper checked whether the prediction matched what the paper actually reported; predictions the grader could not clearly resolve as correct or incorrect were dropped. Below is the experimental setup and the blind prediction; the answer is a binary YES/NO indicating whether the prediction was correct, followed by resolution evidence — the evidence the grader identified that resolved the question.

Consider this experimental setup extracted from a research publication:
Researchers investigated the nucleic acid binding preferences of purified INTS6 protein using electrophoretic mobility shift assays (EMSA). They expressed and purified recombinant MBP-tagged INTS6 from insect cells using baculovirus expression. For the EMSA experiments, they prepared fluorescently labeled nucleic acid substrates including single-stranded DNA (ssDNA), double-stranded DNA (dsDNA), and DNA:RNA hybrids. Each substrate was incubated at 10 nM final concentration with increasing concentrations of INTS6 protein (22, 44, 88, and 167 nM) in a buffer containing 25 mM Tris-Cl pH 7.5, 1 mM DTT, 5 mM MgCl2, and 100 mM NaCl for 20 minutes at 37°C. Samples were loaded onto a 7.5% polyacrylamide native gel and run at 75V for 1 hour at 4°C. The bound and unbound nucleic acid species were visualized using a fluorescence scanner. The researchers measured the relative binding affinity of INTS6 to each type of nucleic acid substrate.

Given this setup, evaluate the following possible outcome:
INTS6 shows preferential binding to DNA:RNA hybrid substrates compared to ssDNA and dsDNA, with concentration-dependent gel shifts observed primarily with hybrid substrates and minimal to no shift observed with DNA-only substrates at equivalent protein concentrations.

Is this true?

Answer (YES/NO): NO